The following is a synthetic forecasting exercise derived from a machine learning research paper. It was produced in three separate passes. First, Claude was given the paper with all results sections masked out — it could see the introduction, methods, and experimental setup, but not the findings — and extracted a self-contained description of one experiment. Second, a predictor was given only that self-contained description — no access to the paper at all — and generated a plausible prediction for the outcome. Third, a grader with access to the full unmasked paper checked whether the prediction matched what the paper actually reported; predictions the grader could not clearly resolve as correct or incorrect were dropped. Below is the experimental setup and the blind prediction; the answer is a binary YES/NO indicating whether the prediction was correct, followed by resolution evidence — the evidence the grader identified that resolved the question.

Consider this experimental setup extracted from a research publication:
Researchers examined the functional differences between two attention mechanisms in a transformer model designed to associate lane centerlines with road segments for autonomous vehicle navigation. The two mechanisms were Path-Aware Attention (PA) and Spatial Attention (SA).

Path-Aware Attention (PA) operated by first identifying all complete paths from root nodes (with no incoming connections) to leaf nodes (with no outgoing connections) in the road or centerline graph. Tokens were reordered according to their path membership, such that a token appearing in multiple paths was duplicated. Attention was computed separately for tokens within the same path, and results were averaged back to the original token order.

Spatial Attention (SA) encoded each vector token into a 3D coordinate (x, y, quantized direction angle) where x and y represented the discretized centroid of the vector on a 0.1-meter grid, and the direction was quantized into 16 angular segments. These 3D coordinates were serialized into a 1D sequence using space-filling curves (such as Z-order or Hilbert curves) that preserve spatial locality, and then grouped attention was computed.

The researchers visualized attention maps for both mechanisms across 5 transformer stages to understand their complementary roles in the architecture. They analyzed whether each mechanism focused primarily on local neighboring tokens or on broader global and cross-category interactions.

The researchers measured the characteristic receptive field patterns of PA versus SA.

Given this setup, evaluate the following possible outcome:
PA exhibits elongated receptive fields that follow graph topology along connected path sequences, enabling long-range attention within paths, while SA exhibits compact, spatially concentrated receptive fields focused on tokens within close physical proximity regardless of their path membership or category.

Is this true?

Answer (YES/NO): NO